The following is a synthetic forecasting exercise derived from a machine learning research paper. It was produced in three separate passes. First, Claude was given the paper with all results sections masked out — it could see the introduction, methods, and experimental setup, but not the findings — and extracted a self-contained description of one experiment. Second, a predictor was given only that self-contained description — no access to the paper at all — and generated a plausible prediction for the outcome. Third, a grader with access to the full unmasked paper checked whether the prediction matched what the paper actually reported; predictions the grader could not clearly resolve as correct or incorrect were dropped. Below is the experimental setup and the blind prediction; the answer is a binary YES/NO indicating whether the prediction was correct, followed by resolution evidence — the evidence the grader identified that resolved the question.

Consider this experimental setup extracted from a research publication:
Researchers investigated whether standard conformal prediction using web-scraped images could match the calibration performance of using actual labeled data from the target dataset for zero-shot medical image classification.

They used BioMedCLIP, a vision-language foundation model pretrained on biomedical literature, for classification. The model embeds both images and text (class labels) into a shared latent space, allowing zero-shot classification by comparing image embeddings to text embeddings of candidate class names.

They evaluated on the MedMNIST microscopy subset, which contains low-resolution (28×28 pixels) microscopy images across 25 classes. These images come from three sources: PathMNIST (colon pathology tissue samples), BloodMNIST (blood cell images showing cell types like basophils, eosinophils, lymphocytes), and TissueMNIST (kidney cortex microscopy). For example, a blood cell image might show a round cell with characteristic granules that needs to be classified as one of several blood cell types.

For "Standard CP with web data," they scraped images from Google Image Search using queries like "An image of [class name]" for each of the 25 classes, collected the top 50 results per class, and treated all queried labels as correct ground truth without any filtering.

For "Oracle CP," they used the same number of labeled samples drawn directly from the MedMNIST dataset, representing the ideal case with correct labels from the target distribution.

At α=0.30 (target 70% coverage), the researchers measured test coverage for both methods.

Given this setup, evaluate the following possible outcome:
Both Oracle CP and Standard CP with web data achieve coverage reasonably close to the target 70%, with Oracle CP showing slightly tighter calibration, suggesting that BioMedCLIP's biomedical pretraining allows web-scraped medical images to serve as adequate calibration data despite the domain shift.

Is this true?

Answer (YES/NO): NO